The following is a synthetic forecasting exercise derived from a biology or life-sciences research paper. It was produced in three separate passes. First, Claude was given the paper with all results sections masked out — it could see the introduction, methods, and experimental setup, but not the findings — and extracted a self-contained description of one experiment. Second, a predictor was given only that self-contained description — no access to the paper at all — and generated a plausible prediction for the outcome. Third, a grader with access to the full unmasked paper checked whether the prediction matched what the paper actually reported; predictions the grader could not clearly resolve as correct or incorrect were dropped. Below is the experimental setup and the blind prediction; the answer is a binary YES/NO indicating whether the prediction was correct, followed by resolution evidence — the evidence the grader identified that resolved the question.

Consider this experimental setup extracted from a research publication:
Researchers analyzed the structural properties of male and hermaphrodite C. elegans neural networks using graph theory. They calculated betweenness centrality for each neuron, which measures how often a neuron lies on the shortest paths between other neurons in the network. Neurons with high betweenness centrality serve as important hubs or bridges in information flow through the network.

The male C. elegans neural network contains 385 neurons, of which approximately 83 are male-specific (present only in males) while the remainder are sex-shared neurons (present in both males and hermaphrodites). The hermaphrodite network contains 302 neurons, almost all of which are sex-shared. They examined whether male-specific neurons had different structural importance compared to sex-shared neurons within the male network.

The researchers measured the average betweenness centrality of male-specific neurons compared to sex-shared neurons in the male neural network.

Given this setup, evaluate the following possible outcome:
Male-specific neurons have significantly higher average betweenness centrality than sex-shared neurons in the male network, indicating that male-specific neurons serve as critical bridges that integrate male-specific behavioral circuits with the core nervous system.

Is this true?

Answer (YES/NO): NO